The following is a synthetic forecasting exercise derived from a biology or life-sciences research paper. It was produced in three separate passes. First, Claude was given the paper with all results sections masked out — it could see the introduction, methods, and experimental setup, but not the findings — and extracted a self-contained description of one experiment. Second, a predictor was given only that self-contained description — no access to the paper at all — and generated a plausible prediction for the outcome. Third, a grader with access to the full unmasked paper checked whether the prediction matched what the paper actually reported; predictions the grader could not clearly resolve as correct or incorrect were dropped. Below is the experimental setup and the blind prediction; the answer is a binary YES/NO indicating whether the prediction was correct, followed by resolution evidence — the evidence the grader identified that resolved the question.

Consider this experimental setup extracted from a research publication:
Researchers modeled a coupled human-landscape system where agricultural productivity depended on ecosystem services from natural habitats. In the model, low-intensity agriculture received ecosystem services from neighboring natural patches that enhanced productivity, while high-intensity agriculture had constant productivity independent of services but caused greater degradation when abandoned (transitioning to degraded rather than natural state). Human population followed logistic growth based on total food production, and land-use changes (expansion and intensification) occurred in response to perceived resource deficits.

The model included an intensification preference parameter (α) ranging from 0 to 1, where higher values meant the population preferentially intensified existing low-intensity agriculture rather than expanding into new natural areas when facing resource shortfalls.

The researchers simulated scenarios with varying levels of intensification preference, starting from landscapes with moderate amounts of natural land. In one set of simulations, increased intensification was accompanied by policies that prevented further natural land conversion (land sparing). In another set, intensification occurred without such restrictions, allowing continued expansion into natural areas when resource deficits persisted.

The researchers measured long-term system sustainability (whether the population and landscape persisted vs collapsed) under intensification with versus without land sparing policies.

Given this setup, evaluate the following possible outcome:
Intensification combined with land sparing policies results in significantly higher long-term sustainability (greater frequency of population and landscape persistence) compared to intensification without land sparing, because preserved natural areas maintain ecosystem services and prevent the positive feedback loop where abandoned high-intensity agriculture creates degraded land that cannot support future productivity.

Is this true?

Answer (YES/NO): YES